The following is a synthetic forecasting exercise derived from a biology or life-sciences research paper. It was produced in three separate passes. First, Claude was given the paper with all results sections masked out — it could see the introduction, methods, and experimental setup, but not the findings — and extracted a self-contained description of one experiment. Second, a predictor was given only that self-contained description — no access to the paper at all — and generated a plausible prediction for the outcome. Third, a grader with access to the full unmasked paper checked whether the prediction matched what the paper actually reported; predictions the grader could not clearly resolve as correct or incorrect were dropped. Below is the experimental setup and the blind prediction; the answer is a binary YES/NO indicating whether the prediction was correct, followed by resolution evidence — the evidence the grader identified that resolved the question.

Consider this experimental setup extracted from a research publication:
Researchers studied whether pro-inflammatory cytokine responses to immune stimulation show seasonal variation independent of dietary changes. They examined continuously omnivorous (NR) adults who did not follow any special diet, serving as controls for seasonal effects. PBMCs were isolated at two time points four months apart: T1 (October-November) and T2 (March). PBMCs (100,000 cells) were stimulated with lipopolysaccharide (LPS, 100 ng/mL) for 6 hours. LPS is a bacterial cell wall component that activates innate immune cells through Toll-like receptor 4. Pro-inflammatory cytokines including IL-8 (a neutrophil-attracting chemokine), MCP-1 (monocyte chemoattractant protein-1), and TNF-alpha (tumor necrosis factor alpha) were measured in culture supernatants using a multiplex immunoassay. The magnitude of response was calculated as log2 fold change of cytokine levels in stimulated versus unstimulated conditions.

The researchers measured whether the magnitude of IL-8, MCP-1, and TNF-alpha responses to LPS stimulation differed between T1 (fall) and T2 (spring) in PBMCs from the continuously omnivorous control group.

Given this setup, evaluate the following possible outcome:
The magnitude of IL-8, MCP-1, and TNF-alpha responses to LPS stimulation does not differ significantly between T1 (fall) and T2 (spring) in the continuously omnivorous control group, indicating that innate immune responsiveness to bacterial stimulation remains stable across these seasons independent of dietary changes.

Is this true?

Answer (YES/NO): NO